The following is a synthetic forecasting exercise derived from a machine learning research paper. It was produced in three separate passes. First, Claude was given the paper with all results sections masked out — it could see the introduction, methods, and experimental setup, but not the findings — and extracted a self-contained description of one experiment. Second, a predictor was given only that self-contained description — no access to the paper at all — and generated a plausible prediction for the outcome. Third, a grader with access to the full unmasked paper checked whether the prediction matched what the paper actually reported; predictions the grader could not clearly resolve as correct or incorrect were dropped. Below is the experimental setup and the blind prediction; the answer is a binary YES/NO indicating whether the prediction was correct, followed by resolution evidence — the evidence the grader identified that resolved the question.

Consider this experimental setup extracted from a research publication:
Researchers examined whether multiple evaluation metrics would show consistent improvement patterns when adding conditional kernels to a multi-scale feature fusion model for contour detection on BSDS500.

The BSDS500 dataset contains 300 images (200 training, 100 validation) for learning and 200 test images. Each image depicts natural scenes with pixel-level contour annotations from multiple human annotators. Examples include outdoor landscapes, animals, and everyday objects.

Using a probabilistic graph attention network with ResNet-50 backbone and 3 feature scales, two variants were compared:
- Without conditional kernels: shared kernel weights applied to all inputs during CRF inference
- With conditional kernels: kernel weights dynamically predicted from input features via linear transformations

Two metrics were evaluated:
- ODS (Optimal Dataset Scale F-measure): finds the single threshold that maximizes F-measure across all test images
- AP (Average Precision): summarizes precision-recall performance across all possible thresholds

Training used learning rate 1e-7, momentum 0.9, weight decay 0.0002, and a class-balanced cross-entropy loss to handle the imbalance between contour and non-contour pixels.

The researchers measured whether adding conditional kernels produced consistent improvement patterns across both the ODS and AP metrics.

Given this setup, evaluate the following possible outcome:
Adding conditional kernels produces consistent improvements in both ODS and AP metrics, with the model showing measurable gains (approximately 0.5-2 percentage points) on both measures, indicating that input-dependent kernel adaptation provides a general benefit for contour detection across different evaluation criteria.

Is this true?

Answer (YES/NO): NO